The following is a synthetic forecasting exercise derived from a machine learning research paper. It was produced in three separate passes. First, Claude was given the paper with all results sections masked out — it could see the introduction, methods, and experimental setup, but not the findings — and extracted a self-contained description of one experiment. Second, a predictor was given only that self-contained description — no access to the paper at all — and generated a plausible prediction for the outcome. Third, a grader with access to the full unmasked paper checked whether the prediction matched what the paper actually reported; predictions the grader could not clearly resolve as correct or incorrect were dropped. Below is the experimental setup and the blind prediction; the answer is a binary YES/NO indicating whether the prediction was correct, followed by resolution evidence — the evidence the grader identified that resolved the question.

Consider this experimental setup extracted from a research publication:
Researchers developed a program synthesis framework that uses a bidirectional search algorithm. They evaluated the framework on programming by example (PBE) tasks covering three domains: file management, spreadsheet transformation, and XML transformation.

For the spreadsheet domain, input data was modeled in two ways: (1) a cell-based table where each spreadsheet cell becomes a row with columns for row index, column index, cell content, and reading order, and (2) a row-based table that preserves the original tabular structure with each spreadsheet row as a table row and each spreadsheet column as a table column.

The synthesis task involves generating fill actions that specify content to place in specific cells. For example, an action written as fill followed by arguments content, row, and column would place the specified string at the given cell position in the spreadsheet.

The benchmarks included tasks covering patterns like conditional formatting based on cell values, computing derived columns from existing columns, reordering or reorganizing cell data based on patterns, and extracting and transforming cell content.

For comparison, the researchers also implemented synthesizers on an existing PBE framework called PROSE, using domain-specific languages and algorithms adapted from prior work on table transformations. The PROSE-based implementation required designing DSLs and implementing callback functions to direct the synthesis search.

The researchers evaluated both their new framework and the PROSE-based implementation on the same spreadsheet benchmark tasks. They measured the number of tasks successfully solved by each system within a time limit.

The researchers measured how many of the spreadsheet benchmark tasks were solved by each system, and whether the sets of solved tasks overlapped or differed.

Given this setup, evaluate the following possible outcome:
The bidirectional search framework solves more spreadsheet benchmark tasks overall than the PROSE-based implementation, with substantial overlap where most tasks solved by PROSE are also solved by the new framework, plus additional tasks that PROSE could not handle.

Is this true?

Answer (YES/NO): YES